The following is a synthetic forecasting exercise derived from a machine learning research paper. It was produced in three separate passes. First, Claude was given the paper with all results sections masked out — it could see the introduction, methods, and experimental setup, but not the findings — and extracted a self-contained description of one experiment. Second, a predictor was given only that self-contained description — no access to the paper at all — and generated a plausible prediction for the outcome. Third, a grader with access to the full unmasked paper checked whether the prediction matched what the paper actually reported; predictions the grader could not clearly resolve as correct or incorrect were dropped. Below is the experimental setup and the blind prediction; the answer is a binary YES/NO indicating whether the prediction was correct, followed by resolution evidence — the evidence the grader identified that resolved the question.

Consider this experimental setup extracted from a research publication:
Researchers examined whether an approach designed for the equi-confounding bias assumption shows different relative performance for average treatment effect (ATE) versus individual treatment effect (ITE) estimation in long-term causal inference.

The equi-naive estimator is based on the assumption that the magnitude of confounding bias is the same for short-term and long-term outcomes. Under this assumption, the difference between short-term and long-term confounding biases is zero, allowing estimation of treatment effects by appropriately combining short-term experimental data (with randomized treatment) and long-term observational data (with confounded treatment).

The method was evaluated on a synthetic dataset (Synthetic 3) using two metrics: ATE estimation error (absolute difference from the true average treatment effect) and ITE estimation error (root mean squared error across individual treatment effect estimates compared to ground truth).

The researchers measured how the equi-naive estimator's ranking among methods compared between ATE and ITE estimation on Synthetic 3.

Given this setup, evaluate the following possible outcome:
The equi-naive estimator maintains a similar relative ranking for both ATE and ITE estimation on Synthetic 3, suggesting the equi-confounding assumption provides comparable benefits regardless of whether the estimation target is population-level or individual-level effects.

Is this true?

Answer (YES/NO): NO